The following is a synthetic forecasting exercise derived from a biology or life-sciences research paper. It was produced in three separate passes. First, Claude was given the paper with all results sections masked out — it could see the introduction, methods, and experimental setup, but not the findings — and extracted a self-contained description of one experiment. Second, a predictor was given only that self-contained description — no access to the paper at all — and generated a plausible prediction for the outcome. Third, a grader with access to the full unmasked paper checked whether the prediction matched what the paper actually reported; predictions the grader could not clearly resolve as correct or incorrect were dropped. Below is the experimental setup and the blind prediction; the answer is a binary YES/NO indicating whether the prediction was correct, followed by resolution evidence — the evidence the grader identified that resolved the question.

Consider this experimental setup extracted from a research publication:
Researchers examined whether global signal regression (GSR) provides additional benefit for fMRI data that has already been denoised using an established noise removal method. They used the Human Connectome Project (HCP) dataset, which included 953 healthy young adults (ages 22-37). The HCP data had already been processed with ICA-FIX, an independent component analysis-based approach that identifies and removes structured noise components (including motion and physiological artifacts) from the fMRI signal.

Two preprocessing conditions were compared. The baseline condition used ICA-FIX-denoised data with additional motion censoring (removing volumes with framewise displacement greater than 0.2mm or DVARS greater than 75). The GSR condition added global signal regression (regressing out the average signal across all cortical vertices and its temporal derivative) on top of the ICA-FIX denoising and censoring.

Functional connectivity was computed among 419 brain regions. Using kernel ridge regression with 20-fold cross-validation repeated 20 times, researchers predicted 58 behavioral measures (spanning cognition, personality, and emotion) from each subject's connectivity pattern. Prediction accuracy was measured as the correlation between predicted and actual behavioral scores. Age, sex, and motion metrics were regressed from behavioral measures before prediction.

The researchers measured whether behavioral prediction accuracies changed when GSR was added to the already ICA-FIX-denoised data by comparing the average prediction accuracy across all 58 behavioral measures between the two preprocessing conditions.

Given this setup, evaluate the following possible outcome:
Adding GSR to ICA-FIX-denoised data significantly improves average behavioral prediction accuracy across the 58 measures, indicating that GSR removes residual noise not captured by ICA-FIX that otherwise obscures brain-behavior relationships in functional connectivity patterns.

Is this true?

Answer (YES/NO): YES